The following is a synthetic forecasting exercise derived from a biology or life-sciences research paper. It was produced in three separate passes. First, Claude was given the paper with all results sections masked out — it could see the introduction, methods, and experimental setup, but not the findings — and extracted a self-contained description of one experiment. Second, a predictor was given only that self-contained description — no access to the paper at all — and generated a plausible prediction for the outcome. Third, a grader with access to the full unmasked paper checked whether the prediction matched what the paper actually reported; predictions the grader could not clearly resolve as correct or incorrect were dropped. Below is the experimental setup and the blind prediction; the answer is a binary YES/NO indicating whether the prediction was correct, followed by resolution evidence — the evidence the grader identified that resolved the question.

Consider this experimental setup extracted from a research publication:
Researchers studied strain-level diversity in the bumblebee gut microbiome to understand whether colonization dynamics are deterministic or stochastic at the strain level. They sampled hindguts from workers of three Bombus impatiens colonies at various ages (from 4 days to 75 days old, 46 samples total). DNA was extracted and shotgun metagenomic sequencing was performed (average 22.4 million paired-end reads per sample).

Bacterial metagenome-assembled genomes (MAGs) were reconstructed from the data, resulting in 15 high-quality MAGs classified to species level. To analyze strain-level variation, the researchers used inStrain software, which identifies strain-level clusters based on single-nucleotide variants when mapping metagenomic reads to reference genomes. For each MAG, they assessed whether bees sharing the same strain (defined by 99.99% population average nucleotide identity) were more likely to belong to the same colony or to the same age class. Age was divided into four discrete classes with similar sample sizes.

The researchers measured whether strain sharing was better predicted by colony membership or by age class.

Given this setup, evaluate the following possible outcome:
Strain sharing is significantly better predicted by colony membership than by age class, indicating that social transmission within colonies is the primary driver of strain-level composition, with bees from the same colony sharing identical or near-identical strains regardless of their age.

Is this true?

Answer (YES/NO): YES